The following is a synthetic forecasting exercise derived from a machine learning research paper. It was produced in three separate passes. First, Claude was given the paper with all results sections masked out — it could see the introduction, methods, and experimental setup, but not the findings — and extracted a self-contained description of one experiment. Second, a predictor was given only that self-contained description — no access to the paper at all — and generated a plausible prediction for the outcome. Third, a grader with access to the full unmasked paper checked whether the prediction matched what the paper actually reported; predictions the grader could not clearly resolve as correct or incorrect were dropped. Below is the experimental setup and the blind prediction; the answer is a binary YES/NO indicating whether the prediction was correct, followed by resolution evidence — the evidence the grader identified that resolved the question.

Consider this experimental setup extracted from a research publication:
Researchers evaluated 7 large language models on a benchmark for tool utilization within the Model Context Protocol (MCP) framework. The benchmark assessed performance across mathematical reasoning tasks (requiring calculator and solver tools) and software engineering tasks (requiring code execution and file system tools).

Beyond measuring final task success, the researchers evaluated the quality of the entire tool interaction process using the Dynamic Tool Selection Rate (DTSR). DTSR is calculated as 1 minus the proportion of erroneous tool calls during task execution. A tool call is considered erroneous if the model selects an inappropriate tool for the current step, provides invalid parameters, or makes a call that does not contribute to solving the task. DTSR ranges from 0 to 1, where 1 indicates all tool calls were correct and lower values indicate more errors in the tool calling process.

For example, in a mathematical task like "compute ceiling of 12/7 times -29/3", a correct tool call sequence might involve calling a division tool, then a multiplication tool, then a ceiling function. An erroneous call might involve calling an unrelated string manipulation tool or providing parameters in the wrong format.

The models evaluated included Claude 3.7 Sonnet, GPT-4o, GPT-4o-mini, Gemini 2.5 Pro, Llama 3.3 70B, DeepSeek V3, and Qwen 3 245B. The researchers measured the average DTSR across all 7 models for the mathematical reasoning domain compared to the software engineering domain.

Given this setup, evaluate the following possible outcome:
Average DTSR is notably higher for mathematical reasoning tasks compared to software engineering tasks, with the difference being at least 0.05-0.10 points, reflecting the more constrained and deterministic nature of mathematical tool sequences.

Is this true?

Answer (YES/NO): YES